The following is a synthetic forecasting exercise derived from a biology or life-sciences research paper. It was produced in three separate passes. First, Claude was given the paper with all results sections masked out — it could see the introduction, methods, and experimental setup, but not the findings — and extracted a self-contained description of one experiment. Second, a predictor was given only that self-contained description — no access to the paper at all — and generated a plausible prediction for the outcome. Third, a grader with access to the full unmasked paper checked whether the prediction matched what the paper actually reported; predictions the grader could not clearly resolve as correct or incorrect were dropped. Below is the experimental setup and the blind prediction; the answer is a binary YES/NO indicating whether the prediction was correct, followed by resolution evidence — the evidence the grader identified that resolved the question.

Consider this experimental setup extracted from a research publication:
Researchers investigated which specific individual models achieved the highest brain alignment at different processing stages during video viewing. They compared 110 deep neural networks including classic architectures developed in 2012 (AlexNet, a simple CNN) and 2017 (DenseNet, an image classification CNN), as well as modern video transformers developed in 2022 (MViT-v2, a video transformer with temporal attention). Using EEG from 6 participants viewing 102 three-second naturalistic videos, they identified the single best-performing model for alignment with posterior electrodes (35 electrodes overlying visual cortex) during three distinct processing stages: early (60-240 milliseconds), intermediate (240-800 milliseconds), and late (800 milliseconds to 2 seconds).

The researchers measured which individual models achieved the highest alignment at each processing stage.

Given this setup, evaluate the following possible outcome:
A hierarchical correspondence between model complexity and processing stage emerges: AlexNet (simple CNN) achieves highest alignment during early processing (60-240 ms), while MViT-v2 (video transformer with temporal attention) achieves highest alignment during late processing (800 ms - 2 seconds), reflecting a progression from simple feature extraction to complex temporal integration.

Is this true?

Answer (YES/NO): YES